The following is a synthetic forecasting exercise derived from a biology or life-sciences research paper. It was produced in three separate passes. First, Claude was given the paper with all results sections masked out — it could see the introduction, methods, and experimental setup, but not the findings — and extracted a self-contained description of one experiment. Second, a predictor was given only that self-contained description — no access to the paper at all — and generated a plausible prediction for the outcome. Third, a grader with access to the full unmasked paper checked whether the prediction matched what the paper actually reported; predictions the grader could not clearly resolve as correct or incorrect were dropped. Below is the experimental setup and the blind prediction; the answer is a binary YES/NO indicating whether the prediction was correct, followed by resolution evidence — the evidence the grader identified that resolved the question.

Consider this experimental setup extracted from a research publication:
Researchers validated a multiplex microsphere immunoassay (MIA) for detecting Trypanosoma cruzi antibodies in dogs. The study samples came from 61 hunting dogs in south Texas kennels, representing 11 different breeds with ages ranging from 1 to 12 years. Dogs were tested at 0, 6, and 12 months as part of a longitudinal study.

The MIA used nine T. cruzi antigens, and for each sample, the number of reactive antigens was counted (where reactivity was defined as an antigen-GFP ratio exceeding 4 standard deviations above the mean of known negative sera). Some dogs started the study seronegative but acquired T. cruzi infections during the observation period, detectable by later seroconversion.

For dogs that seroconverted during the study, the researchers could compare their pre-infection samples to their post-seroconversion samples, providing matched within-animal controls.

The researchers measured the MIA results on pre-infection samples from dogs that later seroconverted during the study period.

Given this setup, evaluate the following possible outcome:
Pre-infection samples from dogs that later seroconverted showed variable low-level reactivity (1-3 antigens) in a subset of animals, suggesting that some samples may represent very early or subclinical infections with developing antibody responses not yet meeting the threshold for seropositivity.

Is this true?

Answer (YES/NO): NO